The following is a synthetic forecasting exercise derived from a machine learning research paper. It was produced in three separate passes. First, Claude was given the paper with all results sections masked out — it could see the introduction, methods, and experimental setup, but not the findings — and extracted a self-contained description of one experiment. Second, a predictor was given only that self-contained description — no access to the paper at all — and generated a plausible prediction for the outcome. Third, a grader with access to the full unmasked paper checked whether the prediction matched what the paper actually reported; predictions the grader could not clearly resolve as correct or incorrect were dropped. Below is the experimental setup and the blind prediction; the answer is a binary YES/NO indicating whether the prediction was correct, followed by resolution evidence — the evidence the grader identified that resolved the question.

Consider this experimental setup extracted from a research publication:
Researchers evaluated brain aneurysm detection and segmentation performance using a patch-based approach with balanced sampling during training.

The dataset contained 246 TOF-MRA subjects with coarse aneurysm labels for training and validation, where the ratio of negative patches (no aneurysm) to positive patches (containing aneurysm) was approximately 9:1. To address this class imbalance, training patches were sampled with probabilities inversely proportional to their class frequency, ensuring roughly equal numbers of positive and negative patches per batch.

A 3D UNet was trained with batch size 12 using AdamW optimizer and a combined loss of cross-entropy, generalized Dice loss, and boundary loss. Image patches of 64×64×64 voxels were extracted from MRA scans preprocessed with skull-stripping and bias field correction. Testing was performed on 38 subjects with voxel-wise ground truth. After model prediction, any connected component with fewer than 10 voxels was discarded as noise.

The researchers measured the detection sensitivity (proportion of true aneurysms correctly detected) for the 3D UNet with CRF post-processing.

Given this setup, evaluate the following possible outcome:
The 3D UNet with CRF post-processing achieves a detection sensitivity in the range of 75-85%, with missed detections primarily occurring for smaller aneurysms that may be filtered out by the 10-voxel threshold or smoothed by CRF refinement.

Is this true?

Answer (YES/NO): YES